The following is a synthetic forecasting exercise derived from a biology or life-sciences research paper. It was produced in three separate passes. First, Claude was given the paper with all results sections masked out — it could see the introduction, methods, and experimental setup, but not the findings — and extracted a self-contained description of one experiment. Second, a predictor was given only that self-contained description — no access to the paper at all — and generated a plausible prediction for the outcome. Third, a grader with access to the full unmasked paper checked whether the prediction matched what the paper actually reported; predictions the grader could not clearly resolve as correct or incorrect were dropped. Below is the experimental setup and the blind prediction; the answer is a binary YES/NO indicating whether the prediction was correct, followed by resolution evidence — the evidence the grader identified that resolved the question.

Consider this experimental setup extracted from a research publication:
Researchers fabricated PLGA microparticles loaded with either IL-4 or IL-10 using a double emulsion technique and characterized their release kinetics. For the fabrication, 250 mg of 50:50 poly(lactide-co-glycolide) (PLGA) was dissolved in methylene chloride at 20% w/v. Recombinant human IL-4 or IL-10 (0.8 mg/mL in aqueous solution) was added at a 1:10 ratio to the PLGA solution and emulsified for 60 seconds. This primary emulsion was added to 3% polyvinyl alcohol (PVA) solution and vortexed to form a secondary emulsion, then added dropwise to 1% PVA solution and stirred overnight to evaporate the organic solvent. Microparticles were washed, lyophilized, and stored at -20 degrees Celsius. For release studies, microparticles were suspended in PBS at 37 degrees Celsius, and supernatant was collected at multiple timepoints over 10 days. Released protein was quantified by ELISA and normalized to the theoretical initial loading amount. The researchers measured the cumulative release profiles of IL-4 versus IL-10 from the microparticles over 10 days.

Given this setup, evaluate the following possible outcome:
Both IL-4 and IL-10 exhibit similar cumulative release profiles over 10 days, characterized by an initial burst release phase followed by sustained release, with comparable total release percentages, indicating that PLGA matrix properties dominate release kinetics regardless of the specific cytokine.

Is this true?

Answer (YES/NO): NO